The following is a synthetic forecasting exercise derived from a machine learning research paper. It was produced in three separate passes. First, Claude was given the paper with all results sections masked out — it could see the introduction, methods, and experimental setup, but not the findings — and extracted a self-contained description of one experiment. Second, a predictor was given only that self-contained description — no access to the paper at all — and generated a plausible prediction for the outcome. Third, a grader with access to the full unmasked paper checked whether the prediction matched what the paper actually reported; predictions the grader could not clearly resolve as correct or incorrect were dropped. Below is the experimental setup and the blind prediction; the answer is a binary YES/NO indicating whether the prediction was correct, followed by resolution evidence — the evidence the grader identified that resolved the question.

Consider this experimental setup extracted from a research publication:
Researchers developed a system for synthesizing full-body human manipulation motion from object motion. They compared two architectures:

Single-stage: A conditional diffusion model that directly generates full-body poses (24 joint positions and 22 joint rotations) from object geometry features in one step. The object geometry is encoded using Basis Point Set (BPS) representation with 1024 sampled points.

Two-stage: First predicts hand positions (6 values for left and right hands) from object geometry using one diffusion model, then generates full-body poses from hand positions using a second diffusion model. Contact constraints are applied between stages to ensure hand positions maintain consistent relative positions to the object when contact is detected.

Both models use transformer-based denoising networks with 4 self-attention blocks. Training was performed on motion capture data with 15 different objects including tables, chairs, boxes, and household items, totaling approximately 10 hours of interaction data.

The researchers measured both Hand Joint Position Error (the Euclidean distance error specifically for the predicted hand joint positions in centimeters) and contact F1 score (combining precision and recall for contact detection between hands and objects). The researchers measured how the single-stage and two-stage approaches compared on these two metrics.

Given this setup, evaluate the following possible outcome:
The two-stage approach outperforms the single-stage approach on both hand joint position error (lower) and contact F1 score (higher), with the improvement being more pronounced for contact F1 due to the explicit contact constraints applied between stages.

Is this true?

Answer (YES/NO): YES